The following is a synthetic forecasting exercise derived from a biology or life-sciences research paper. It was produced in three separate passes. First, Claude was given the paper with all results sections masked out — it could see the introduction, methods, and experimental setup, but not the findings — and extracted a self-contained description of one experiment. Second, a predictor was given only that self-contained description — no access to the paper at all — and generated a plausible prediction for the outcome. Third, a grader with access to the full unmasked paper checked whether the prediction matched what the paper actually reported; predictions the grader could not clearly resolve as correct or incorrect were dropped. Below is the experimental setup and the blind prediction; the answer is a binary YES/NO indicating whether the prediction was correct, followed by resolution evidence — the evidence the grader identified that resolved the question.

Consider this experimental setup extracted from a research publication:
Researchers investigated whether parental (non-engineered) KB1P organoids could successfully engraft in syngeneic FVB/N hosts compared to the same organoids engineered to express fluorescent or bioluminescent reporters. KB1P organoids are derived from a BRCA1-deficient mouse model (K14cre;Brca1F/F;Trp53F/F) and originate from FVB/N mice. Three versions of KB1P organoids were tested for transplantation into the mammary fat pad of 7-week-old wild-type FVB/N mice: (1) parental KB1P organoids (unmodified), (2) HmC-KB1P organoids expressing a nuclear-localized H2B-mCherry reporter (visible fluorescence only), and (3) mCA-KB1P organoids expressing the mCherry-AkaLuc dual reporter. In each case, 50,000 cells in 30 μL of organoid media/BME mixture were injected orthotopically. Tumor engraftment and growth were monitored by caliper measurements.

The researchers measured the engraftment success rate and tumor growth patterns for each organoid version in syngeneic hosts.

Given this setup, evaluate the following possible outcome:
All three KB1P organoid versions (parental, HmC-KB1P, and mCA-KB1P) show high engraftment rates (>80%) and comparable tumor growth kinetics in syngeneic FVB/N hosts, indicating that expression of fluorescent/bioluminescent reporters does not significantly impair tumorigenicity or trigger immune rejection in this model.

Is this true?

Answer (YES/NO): NO